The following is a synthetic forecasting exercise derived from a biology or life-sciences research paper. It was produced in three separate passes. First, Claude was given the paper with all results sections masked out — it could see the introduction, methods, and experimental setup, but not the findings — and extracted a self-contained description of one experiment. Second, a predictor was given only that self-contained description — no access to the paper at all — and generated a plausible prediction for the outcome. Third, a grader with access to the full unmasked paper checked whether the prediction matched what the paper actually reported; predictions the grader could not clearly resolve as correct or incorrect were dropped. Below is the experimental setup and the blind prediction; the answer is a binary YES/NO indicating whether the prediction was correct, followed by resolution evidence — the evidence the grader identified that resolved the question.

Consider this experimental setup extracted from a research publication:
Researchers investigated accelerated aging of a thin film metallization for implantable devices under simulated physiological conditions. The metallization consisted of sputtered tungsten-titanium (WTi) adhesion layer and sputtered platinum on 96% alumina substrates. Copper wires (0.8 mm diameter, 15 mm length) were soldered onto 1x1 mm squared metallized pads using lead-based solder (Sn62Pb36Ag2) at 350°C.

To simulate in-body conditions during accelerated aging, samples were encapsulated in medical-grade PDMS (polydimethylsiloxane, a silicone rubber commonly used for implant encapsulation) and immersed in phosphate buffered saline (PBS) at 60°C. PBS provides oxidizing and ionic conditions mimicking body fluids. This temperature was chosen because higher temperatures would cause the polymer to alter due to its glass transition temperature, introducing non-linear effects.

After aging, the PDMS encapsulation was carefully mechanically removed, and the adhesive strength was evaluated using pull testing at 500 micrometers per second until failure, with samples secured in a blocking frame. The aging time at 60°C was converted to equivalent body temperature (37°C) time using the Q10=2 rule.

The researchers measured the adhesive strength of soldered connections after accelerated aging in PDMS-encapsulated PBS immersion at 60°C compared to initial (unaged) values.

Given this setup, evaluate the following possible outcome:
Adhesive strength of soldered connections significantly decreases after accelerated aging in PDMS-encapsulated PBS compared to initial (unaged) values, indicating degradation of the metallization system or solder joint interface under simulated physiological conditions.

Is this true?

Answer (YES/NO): NO